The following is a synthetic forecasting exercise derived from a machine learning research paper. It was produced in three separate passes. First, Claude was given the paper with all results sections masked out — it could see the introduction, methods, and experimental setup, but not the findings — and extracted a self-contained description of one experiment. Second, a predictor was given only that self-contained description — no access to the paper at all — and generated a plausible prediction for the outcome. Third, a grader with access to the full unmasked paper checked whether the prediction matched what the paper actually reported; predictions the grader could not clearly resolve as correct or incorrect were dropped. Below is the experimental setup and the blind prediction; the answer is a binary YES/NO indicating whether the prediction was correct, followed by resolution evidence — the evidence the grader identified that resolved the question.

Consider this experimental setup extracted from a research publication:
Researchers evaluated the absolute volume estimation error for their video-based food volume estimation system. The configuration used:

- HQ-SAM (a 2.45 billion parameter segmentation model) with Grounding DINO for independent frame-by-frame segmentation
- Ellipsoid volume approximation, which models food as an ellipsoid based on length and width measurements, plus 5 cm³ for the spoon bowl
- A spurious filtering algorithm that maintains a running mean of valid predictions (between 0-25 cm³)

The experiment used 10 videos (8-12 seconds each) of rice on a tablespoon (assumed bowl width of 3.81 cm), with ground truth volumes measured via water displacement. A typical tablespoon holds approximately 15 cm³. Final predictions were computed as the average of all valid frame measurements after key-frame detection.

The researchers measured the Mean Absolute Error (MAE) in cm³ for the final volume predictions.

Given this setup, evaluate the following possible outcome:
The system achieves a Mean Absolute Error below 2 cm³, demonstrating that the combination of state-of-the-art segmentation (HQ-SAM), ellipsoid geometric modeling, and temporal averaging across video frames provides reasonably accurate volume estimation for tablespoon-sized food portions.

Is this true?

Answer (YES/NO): NO